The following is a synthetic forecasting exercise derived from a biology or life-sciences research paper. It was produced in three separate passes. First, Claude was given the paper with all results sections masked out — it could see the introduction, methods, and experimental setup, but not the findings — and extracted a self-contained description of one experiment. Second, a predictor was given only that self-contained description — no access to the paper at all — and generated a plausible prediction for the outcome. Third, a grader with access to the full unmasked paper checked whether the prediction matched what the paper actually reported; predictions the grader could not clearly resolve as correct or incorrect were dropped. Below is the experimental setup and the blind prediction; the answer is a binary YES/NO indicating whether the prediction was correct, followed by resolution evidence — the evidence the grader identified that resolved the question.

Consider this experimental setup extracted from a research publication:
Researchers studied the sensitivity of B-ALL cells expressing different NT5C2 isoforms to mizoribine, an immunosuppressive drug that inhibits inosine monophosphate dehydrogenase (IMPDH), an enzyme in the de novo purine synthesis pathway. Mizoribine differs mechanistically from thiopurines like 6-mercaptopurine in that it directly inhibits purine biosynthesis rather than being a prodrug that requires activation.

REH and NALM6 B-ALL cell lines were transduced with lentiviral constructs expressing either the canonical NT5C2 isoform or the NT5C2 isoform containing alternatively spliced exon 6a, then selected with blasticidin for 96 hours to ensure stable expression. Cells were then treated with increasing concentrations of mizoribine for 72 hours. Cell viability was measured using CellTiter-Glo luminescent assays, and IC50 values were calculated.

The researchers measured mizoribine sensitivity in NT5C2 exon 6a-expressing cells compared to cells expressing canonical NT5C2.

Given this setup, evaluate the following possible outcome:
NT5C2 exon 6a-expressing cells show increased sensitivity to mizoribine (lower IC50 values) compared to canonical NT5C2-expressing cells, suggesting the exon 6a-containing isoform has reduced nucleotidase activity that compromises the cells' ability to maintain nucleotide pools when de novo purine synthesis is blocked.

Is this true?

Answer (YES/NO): NO